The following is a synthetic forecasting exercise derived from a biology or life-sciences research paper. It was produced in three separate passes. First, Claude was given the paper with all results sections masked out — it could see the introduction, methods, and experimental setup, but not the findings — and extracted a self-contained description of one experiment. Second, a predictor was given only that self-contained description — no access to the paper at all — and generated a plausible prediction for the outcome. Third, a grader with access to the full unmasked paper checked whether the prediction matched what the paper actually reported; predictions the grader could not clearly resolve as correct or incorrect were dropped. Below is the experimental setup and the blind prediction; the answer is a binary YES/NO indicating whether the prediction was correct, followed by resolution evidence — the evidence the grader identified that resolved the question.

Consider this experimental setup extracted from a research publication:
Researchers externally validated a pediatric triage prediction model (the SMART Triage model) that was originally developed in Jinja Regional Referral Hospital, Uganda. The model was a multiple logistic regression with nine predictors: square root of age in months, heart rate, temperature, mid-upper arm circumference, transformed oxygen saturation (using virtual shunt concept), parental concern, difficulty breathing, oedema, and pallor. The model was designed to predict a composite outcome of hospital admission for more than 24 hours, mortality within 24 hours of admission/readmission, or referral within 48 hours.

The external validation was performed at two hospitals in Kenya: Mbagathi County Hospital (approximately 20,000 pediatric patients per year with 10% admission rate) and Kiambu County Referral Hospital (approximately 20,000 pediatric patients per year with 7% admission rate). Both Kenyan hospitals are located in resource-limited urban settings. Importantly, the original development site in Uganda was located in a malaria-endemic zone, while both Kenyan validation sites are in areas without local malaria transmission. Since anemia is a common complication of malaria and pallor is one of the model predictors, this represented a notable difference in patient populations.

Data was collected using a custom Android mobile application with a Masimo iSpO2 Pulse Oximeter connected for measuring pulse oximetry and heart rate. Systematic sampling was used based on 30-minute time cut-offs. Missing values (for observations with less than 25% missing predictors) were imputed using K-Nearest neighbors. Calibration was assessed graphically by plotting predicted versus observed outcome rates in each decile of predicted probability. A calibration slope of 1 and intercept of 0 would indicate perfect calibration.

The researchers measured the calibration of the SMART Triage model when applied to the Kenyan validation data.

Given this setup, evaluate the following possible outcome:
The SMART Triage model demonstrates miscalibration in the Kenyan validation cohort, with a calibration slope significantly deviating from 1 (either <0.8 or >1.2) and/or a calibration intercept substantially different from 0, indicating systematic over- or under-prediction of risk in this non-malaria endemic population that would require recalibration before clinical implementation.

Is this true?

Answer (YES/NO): YES